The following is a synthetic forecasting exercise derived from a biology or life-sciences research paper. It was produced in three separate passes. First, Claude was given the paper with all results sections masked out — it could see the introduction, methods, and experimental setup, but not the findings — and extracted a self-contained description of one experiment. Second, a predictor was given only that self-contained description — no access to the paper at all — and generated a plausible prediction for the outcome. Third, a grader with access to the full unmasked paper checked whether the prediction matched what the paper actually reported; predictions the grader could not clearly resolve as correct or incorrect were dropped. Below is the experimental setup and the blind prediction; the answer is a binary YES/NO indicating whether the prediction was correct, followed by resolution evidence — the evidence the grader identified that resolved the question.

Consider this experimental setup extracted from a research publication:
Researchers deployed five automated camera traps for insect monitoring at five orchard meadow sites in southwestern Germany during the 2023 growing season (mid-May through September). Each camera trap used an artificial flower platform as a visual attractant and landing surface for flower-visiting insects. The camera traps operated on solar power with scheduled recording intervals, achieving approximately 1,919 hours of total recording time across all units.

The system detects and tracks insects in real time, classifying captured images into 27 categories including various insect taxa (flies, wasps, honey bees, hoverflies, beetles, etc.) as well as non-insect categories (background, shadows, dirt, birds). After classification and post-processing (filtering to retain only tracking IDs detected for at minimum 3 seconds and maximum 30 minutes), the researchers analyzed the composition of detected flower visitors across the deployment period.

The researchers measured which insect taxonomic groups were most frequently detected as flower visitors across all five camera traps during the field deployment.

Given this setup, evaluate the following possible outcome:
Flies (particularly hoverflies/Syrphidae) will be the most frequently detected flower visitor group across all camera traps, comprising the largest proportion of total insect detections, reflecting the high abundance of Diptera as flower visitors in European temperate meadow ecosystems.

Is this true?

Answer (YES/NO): NO